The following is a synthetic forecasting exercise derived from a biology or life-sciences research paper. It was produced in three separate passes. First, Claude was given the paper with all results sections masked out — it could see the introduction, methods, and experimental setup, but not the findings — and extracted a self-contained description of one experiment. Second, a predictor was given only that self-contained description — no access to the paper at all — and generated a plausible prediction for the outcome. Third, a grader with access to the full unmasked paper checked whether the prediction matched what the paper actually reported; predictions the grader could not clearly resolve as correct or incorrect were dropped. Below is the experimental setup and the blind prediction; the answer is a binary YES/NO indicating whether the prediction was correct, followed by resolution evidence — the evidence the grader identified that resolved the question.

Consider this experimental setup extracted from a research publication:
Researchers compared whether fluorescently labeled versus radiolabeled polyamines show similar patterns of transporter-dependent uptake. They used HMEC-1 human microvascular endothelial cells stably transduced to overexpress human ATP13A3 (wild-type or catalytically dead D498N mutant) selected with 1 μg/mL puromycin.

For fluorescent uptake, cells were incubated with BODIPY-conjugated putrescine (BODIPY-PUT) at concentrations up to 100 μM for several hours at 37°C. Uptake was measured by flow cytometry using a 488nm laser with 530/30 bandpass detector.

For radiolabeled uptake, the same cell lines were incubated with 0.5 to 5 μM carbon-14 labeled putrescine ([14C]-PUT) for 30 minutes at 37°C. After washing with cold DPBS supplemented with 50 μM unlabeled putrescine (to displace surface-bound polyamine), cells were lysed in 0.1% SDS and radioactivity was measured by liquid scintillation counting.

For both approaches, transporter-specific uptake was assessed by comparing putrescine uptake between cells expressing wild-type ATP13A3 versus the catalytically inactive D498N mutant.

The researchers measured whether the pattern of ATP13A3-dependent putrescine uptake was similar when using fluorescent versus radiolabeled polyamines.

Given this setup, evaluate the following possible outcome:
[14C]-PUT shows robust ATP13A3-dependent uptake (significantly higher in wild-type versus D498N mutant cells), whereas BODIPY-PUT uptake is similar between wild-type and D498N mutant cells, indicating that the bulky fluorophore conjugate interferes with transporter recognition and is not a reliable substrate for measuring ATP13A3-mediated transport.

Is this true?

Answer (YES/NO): NO